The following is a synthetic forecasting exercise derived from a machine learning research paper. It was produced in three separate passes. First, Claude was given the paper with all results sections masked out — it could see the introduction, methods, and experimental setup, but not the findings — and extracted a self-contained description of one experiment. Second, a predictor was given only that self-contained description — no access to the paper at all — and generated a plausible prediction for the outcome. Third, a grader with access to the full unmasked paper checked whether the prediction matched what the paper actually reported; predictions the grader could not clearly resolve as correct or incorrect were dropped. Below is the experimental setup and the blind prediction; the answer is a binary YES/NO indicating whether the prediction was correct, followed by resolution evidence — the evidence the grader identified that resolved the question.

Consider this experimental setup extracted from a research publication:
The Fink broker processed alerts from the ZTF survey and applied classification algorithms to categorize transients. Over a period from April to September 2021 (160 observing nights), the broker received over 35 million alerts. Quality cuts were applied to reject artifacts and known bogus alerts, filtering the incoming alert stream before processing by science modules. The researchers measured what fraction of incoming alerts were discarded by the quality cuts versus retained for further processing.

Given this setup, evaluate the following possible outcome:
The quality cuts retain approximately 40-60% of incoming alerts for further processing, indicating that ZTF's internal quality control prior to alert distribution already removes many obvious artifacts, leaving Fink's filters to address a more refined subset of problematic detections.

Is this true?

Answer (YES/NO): NO